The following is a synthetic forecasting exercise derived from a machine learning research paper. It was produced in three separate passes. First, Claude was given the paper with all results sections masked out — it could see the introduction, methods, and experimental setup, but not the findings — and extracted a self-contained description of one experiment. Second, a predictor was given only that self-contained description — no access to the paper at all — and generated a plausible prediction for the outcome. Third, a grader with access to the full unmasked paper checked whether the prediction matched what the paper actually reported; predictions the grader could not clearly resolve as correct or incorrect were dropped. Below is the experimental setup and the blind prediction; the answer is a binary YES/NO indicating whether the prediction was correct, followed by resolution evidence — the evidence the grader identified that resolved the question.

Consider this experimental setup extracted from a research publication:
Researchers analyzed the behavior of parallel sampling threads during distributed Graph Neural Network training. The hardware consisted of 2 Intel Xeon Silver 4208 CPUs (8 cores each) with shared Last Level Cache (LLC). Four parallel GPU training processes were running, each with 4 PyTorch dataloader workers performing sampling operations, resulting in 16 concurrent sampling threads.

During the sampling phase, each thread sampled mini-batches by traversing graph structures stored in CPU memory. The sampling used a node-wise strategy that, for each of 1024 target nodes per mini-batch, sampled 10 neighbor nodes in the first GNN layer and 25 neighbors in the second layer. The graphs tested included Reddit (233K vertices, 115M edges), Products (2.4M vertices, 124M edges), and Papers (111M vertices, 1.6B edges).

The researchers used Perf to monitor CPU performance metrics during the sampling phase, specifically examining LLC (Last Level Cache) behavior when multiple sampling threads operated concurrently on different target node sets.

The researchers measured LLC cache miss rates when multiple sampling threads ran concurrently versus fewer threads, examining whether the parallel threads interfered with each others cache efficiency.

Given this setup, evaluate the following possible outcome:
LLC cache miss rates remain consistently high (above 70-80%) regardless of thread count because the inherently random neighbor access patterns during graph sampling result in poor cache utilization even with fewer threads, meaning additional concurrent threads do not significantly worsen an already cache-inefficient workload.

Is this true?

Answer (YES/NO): NO